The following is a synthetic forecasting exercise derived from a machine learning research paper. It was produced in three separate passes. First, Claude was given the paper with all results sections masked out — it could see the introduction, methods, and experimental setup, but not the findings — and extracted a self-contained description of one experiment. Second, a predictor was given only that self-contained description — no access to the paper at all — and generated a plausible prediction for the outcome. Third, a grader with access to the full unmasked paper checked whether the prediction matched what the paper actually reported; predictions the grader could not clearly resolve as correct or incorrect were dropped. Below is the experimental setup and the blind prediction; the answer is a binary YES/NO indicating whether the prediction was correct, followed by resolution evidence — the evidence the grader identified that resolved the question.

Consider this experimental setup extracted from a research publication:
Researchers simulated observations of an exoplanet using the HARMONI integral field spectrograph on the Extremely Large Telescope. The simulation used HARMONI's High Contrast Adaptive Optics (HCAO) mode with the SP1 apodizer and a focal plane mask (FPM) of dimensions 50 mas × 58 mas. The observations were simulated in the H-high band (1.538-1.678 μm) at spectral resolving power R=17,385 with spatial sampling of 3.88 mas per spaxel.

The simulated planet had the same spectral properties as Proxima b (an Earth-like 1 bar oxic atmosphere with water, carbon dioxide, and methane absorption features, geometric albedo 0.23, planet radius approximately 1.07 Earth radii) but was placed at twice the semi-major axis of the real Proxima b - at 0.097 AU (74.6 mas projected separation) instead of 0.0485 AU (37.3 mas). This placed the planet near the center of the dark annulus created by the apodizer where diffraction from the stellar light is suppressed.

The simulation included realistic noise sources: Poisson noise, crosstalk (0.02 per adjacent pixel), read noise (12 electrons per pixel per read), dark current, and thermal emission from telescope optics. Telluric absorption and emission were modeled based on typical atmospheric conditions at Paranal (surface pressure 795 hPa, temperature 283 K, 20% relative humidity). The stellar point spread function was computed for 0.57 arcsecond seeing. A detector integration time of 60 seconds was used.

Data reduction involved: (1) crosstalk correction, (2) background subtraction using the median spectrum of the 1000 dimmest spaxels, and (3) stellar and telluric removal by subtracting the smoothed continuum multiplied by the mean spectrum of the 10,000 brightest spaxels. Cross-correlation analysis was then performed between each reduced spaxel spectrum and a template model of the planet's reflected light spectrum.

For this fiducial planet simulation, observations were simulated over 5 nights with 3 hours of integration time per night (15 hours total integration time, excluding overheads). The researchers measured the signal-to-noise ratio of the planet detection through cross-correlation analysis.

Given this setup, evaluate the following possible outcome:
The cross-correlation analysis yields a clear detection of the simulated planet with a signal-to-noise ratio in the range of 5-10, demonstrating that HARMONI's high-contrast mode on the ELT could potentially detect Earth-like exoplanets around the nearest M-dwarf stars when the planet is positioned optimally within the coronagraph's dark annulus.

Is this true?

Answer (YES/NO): YES